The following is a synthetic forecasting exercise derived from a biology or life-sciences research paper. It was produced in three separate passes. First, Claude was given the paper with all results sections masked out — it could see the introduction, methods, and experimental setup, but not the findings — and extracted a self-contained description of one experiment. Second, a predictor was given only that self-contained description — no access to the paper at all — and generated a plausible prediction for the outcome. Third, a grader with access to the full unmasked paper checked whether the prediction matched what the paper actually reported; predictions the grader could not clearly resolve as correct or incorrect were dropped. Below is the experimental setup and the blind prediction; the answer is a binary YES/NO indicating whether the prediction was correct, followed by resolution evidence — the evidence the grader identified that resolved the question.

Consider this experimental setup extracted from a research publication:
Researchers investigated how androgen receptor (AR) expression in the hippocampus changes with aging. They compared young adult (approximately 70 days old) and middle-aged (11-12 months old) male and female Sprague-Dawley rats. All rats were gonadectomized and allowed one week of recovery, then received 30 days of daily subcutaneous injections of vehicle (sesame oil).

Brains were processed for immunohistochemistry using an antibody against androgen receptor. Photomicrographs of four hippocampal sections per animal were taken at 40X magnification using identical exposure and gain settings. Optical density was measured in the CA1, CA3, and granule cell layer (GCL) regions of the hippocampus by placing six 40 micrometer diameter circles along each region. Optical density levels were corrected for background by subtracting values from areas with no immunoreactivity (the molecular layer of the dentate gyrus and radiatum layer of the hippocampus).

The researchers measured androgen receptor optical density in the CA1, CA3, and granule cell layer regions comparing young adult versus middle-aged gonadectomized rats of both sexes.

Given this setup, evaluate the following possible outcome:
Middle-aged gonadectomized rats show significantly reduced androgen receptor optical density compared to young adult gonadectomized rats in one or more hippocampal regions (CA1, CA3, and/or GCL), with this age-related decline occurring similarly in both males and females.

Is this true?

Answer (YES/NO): NO